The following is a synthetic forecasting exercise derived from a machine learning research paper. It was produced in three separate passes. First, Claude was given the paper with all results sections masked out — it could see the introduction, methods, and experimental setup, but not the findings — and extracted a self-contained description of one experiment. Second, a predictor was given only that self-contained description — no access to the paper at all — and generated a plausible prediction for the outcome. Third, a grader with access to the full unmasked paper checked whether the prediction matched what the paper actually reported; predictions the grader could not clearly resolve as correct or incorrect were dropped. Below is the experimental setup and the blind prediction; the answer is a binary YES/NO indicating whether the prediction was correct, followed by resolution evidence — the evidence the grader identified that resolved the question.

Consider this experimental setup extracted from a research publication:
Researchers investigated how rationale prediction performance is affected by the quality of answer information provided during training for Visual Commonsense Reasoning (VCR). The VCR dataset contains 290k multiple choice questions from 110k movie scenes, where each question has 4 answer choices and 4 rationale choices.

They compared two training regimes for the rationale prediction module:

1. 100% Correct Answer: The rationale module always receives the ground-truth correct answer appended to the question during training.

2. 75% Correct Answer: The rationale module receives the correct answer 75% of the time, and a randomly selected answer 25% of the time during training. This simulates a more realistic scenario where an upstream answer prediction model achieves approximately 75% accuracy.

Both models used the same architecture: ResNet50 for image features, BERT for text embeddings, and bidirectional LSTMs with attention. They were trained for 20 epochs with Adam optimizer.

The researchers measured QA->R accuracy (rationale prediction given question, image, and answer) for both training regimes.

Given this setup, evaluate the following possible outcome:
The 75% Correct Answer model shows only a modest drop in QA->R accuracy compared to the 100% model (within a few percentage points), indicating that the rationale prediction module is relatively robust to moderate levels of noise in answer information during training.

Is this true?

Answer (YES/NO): NO